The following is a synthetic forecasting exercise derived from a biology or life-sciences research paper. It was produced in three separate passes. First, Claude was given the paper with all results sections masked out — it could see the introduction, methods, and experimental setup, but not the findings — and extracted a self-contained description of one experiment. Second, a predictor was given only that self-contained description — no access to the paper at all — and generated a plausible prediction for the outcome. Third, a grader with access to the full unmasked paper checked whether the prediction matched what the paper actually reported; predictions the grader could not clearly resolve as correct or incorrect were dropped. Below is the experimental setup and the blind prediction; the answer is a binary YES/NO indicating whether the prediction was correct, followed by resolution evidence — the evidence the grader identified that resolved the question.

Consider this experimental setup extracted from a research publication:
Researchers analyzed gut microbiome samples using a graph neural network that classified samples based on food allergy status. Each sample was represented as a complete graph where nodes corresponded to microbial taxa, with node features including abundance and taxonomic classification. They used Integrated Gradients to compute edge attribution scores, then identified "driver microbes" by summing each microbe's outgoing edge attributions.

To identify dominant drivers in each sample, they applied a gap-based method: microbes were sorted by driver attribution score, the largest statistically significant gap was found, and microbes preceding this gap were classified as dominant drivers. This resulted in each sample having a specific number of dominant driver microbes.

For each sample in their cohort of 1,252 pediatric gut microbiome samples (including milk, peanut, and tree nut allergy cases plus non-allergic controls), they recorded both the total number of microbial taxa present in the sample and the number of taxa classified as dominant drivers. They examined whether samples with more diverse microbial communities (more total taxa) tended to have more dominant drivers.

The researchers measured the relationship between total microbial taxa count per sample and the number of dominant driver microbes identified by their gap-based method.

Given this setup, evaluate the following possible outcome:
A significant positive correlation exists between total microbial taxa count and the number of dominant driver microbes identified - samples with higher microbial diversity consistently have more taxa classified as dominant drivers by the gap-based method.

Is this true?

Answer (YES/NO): NO